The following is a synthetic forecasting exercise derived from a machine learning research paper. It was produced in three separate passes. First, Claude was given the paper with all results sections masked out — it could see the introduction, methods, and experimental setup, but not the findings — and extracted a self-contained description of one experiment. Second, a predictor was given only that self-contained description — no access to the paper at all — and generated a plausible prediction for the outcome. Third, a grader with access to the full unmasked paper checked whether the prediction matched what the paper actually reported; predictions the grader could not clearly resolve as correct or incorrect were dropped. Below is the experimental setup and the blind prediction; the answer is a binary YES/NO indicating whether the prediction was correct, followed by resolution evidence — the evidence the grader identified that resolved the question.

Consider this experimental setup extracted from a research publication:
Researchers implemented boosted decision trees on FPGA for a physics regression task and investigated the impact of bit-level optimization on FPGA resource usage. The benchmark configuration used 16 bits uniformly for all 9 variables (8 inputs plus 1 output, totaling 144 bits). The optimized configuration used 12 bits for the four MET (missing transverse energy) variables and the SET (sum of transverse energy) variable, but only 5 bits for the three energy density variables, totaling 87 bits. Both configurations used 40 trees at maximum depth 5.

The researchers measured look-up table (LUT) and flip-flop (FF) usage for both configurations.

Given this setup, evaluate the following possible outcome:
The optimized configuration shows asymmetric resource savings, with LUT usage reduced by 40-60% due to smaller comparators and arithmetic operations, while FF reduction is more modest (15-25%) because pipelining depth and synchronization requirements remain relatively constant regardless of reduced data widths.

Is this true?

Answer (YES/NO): NO